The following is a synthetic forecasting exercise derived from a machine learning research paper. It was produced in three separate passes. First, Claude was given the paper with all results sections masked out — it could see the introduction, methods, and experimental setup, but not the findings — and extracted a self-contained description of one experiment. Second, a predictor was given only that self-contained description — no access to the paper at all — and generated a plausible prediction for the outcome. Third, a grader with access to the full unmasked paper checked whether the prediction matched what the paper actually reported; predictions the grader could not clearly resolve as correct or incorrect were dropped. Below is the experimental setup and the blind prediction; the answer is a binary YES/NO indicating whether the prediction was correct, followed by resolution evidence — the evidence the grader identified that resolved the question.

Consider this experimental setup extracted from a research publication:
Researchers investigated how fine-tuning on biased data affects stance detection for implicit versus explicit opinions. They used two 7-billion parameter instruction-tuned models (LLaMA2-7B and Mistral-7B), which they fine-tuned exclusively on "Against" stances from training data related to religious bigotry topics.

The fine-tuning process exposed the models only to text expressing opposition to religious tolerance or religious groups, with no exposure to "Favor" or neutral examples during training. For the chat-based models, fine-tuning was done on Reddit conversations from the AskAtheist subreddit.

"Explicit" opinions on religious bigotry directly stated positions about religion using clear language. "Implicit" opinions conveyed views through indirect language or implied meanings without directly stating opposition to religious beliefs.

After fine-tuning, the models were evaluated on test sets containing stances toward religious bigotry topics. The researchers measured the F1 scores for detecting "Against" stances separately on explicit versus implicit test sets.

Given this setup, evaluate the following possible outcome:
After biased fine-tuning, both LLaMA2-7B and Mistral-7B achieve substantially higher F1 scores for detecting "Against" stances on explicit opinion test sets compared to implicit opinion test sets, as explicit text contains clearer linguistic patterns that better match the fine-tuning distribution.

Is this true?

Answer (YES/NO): NO